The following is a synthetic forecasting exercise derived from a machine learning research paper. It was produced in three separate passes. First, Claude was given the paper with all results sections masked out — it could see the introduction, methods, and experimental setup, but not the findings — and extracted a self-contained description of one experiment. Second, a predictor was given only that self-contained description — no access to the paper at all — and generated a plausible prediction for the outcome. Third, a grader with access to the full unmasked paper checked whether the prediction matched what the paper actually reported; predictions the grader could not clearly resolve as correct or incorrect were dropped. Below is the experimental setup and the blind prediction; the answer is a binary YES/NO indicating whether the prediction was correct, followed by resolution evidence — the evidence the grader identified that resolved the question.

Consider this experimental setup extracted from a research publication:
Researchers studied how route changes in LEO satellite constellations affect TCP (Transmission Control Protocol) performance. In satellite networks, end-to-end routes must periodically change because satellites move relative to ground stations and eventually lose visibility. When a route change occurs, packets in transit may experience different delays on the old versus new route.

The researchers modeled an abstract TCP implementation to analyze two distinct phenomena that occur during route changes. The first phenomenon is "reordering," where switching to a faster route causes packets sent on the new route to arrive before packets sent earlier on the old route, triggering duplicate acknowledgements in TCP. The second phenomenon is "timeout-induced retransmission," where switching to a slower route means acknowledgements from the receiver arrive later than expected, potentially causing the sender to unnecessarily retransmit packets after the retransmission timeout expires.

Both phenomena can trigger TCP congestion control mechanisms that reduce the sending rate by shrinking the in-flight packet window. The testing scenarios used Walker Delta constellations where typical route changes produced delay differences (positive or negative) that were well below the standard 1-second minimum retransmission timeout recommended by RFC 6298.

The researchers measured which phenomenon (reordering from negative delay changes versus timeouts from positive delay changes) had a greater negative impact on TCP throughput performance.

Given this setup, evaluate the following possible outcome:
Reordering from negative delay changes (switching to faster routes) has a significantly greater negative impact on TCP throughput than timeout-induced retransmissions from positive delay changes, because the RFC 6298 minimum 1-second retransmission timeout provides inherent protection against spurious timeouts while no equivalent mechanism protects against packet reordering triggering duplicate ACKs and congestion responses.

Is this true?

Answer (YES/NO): YES